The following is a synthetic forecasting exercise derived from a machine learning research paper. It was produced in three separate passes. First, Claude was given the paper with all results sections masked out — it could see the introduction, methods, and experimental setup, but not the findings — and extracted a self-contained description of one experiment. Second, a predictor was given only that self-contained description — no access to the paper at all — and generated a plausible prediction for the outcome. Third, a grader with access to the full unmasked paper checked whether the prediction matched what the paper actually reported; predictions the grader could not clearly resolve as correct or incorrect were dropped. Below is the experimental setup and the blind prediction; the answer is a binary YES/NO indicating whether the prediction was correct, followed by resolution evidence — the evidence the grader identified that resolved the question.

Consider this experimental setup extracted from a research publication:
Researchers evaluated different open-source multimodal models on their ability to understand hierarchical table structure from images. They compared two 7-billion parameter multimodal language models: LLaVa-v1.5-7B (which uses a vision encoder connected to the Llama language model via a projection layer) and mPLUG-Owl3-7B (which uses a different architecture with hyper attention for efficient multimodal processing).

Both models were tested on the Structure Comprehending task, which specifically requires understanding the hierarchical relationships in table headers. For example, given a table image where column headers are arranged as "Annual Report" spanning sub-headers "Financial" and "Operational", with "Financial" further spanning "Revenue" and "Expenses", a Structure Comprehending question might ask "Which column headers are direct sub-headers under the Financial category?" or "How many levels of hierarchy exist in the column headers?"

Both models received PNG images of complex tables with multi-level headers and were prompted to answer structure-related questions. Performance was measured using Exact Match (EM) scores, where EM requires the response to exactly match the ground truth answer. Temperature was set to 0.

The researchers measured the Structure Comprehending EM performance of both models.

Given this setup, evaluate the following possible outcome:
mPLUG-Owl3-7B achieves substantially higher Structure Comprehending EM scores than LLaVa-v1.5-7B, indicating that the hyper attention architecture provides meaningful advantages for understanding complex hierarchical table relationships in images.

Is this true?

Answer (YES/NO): YES